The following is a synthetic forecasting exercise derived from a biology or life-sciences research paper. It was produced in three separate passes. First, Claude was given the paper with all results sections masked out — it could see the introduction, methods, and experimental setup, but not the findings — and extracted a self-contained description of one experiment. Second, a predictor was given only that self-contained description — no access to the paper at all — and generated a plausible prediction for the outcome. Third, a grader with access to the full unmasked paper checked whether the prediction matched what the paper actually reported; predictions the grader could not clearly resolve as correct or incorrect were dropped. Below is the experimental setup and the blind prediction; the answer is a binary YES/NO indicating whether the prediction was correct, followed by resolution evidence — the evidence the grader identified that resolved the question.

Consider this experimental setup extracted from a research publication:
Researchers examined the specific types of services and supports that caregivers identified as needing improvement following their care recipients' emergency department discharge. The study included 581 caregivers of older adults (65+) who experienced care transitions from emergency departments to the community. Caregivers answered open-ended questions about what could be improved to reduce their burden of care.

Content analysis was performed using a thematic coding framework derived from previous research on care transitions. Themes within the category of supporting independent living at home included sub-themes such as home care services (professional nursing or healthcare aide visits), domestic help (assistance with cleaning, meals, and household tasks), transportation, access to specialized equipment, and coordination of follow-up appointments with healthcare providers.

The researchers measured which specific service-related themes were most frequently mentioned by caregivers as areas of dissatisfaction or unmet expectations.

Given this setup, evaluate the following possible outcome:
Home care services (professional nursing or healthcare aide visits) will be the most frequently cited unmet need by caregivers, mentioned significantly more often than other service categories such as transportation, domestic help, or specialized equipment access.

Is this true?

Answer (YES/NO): NO